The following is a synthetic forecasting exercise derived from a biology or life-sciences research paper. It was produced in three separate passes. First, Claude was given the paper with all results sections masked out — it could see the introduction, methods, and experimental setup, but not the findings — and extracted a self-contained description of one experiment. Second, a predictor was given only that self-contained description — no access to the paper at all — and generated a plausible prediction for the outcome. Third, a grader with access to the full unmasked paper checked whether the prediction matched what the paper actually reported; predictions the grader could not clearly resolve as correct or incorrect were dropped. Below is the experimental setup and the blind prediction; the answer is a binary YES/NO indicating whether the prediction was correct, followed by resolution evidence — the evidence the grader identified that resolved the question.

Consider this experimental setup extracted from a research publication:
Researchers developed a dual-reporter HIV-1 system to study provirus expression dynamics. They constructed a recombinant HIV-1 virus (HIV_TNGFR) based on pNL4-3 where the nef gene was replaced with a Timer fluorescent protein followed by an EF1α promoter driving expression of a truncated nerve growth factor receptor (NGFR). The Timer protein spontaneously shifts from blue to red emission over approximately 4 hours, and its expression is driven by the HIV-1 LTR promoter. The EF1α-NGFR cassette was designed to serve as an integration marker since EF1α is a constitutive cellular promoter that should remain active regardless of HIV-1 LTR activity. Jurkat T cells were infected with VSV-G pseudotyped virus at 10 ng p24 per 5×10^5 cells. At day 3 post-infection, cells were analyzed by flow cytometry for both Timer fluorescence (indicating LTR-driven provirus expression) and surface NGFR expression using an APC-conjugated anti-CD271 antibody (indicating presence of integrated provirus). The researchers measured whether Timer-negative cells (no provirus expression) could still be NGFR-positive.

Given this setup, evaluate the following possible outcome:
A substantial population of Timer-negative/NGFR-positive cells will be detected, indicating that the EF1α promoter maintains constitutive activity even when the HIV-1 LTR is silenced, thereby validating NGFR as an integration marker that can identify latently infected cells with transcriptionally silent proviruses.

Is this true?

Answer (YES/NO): YES